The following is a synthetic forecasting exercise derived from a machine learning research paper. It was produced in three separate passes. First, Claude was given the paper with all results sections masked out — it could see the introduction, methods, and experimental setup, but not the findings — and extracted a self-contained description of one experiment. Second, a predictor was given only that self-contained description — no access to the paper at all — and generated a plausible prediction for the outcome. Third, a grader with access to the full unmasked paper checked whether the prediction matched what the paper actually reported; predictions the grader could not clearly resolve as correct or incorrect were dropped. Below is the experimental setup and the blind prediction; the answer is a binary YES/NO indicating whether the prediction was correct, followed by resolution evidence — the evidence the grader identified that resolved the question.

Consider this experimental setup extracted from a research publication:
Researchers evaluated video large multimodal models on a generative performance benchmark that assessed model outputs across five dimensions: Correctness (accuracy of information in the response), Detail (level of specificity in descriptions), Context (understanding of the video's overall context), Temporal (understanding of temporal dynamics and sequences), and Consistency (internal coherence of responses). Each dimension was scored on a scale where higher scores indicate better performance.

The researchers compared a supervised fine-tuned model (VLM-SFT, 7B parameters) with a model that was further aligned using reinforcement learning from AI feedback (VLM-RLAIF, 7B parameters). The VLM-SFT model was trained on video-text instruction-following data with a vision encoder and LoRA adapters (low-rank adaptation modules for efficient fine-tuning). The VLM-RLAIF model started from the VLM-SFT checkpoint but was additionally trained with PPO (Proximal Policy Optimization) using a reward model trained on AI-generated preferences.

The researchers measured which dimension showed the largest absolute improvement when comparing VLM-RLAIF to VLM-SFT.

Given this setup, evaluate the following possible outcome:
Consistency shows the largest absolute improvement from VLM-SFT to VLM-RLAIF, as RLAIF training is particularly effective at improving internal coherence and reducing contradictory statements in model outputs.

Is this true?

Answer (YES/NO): NO